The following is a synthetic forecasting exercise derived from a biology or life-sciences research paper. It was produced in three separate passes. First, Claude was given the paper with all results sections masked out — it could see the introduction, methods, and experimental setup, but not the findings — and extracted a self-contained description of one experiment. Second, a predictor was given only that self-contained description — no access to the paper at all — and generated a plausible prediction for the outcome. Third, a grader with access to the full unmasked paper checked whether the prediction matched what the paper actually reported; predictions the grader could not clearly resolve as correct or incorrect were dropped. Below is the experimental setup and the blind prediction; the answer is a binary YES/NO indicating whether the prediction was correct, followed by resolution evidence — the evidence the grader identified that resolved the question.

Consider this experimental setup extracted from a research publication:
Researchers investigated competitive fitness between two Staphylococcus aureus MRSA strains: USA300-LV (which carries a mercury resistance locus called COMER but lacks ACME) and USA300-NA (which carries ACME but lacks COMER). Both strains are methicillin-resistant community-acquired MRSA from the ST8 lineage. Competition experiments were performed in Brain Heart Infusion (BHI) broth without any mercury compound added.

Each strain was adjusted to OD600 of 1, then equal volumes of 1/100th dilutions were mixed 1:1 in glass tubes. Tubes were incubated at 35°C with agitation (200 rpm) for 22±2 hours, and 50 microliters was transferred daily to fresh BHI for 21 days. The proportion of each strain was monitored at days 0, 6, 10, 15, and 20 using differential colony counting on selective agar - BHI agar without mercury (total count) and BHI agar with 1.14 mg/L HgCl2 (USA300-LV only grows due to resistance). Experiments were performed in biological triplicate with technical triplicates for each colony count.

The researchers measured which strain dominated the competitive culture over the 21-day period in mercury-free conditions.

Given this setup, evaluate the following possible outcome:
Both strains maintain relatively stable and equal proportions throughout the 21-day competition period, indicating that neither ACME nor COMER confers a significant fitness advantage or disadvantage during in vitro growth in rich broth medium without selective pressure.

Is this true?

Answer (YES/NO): NO